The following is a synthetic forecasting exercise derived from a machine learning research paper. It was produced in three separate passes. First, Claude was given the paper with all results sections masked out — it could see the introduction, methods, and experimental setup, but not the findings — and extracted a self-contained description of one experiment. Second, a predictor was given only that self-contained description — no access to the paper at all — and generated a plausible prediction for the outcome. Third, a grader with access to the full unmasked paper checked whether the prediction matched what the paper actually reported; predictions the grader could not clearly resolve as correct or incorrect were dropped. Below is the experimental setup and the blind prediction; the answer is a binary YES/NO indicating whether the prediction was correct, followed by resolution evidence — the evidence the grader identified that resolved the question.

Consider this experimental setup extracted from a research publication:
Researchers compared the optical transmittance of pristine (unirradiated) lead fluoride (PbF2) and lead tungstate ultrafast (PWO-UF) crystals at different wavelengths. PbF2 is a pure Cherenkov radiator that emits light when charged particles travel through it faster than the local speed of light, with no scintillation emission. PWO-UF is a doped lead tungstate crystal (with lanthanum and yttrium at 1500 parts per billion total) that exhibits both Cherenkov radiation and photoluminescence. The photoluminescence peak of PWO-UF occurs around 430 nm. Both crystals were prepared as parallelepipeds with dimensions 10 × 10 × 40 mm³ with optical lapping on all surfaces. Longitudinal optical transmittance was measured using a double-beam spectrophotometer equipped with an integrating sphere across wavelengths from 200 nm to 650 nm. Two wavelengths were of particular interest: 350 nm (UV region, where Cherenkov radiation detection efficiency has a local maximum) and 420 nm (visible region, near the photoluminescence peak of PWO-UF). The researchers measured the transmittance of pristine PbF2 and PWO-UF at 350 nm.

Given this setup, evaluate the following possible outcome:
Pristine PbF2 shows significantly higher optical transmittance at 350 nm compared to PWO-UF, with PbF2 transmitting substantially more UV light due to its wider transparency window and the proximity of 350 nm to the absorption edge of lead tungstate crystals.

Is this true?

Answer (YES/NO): YES